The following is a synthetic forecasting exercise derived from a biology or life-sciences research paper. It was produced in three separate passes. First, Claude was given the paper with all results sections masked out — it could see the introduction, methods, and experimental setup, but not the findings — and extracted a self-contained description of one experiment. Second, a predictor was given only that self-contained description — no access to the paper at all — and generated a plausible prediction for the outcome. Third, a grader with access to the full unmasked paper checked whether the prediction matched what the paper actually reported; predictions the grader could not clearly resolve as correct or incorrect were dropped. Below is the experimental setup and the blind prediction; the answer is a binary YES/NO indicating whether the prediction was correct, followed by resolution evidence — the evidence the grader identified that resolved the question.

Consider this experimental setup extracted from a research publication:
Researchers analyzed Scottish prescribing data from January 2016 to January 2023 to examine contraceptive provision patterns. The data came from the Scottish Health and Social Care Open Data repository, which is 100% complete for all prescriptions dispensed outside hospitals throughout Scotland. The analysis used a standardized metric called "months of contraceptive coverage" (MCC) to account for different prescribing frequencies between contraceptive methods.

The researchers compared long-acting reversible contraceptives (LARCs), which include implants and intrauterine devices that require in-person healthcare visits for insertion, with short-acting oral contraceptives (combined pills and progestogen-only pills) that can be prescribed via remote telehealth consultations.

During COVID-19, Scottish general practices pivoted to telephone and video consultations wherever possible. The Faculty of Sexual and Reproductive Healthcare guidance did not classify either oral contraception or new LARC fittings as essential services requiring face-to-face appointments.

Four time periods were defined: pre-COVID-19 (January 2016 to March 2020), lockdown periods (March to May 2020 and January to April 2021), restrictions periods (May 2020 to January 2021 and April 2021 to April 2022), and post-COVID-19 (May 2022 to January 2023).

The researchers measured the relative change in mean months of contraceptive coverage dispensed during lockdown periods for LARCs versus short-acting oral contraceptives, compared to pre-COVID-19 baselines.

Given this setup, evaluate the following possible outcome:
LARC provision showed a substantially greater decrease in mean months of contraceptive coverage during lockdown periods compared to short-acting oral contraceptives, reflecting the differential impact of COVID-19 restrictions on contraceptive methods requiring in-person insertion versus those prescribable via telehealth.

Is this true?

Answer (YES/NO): YES